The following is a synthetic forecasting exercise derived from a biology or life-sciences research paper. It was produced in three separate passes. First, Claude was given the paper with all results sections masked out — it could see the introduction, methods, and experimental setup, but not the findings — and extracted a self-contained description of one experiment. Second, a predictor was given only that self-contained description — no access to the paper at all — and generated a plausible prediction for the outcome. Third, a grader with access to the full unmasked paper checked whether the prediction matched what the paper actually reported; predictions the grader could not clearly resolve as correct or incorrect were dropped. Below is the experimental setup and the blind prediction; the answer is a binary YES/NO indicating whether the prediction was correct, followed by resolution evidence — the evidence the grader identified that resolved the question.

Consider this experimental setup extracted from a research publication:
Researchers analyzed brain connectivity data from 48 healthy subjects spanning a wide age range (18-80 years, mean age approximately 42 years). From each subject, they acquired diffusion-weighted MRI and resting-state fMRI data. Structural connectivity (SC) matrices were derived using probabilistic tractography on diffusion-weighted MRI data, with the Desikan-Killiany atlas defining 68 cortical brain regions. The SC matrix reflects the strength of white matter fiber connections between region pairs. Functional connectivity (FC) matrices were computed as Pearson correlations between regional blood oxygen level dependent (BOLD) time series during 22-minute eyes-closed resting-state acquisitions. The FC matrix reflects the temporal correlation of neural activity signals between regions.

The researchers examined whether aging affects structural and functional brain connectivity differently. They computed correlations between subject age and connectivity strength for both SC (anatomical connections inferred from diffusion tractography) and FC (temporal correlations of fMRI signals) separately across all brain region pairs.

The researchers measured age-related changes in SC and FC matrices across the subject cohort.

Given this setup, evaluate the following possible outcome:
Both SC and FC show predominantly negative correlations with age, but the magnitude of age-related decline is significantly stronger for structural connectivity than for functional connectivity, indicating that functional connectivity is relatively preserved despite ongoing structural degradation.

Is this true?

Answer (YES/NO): NO